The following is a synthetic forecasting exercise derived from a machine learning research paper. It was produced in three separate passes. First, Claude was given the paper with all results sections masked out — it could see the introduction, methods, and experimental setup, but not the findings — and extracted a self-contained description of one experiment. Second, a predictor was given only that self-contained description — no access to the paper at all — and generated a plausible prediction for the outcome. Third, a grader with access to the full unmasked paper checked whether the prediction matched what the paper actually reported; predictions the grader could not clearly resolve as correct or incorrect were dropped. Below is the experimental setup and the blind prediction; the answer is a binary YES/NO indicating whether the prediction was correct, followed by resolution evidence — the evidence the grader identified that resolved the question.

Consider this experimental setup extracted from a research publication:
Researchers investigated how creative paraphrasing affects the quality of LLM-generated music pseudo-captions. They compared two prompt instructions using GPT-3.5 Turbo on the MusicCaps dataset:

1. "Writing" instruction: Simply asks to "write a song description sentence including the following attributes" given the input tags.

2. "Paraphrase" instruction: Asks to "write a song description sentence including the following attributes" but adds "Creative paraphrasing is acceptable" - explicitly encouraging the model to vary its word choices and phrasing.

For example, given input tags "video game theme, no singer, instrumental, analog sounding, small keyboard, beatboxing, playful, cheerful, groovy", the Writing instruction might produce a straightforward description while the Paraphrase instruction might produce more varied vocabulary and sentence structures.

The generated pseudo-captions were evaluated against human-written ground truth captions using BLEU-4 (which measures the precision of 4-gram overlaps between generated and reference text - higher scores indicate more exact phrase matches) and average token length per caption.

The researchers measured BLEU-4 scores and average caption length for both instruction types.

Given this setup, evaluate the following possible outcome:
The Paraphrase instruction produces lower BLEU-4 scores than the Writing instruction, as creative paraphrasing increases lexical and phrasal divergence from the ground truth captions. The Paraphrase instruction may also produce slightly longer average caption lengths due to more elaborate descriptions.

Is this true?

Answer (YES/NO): YES